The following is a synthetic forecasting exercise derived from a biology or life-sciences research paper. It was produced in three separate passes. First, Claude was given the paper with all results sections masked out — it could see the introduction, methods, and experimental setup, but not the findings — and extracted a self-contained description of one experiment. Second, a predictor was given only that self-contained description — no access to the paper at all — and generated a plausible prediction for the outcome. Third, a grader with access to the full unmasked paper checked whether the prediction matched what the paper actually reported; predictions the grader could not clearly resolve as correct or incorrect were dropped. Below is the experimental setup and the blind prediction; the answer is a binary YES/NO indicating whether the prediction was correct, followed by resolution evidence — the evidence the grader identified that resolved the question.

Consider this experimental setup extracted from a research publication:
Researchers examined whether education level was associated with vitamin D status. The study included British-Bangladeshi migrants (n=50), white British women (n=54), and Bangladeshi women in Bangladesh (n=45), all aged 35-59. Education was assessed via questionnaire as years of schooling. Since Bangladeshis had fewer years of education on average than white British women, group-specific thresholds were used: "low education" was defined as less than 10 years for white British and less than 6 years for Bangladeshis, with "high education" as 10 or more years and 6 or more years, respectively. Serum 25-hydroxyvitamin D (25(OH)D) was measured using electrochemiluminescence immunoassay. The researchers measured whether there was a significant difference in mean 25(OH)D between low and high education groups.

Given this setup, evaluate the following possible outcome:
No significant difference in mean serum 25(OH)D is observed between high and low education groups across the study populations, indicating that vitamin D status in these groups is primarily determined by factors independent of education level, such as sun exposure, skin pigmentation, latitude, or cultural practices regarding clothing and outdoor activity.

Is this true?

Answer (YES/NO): YES